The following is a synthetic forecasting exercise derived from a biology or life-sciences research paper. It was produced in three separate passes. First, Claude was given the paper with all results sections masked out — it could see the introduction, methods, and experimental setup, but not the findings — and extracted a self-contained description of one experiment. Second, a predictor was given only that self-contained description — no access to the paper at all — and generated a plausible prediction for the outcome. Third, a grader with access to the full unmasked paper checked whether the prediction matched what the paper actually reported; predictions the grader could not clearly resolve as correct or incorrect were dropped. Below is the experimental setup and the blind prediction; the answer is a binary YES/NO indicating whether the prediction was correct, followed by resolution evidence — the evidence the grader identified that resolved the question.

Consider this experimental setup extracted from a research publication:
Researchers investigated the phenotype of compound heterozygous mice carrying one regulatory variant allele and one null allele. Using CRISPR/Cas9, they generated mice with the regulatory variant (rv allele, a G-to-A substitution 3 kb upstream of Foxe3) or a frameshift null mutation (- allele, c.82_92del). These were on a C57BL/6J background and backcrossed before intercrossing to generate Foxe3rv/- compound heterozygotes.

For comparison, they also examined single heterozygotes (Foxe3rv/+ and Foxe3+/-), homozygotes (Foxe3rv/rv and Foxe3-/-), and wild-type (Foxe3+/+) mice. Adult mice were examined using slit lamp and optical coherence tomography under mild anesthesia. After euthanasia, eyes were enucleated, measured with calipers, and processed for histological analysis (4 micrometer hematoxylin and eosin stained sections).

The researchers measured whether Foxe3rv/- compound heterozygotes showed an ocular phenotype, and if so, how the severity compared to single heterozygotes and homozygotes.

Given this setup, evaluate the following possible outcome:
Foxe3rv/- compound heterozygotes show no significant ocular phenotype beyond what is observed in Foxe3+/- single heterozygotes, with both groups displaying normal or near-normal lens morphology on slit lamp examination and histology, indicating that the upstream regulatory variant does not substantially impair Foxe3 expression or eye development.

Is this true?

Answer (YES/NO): NO